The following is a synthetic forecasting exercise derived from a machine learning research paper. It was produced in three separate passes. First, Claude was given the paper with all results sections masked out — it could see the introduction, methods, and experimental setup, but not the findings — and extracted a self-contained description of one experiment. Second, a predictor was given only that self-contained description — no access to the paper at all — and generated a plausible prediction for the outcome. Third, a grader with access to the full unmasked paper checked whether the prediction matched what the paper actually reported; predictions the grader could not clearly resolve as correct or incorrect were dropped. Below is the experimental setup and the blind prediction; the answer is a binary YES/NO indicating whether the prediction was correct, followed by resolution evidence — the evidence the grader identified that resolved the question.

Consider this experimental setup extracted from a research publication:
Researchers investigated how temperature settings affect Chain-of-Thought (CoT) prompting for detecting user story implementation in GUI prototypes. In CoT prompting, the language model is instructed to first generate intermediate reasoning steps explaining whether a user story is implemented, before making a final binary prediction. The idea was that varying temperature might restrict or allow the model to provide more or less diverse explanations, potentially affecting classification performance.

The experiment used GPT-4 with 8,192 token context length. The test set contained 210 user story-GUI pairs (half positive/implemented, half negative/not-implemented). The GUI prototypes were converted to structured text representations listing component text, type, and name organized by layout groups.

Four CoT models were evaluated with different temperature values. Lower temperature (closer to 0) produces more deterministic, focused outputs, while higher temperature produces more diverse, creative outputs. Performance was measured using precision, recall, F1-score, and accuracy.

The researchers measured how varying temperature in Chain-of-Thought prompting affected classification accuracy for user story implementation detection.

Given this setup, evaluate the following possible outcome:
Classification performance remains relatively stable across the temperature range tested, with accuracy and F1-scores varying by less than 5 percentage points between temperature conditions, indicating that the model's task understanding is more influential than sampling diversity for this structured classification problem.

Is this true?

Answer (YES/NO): YES